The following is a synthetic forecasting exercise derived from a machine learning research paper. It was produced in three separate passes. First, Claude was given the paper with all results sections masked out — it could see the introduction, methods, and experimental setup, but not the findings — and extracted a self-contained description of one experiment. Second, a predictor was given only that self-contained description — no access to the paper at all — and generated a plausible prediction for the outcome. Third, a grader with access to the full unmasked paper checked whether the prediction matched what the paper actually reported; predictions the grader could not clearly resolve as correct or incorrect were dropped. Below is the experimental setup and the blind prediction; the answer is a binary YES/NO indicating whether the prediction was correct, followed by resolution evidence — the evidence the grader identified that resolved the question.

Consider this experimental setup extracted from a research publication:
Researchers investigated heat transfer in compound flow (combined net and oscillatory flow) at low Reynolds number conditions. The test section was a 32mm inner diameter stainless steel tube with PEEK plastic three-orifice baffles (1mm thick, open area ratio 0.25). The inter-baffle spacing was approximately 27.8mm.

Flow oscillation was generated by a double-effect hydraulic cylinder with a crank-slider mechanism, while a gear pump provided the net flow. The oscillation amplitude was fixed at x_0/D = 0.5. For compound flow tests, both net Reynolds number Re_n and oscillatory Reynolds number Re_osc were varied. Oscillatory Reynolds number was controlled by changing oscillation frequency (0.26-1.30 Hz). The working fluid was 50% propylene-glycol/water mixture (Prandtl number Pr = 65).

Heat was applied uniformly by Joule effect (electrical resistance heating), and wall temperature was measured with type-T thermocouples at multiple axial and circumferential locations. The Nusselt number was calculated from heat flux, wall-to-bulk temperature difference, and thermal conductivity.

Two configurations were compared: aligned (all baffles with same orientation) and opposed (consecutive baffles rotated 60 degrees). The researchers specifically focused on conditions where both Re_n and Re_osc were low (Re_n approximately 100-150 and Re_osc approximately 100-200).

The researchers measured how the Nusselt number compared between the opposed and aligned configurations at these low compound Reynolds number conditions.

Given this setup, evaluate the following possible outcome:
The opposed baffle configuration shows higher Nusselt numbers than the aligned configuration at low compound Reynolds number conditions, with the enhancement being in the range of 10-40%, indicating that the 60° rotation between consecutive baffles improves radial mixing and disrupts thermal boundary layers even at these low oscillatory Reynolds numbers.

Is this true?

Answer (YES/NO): YES